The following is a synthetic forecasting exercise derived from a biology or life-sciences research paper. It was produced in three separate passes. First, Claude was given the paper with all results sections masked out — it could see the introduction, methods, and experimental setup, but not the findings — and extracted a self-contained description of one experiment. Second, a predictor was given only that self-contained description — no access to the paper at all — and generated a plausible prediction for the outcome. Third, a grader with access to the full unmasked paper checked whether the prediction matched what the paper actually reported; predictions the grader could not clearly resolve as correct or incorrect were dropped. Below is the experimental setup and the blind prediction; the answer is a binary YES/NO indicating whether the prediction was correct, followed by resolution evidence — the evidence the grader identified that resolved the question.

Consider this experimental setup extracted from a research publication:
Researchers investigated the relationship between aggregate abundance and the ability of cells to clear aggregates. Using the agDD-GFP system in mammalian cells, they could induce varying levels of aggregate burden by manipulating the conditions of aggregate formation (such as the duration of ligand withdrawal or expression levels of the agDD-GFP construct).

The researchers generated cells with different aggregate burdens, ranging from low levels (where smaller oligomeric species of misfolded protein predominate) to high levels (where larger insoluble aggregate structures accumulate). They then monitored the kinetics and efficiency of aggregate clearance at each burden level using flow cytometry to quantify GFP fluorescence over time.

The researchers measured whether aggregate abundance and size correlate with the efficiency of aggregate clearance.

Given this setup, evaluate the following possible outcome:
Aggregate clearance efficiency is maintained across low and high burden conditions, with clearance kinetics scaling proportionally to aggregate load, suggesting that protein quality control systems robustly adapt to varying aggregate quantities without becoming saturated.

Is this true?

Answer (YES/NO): NO